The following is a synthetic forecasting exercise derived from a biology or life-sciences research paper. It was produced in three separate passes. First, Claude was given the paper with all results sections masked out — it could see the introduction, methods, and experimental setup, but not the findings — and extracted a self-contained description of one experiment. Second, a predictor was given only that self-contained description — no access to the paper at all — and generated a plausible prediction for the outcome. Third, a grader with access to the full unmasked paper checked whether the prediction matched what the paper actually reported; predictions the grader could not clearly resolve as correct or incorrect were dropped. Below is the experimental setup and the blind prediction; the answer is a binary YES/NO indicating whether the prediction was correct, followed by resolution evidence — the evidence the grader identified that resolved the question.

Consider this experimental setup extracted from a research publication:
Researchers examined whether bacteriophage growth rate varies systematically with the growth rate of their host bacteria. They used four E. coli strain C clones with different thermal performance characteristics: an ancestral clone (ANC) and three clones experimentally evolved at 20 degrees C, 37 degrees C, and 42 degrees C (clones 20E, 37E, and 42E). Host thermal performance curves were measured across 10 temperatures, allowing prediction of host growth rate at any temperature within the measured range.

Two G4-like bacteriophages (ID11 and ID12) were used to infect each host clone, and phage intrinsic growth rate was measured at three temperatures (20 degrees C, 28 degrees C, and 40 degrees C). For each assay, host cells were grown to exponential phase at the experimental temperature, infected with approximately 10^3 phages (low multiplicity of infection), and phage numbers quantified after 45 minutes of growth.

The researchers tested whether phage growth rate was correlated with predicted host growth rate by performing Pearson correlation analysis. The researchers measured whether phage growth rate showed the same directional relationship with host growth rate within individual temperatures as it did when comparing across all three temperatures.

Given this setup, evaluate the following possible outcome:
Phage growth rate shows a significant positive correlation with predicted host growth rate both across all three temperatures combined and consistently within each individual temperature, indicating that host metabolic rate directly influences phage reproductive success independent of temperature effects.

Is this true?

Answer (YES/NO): NO